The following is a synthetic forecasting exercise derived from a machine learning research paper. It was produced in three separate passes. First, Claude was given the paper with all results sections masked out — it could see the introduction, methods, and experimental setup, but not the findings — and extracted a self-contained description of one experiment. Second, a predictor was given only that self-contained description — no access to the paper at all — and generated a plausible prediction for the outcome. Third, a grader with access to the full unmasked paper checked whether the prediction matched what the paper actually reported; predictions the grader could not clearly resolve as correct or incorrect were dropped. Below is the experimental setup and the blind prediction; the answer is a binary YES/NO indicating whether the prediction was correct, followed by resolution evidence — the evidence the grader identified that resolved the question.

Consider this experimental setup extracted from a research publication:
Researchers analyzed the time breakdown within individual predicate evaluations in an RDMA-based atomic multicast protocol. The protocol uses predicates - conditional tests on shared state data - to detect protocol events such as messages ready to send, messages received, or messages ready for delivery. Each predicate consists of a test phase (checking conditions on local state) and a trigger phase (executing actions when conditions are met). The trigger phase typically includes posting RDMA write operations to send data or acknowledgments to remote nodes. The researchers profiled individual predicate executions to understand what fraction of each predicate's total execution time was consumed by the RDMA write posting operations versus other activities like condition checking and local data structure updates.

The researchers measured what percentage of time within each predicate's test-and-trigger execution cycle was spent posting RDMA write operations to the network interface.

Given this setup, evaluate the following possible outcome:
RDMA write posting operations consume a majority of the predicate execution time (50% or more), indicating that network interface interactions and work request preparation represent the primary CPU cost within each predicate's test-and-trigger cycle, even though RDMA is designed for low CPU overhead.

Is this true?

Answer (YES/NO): NO